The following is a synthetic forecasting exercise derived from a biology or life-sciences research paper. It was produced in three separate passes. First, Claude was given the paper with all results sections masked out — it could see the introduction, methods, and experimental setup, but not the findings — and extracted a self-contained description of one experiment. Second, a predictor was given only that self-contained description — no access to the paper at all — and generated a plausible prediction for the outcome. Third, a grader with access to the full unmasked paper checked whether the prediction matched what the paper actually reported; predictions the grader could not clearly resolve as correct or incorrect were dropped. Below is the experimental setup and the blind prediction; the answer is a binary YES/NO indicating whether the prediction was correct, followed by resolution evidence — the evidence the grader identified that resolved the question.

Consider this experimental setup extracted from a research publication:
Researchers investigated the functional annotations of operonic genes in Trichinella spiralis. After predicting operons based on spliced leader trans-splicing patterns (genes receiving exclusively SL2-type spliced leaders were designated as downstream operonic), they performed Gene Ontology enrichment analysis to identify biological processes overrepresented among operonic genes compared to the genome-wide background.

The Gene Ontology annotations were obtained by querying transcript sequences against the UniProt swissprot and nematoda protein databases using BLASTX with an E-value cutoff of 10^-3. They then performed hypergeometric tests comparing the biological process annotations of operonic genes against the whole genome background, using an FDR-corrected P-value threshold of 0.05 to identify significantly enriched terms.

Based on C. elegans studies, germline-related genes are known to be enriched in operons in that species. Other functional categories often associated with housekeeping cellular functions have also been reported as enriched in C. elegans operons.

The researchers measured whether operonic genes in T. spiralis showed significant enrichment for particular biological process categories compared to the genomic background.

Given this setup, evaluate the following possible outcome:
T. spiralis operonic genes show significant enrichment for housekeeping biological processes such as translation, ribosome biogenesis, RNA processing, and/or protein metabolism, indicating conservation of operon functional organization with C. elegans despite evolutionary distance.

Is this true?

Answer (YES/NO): YES